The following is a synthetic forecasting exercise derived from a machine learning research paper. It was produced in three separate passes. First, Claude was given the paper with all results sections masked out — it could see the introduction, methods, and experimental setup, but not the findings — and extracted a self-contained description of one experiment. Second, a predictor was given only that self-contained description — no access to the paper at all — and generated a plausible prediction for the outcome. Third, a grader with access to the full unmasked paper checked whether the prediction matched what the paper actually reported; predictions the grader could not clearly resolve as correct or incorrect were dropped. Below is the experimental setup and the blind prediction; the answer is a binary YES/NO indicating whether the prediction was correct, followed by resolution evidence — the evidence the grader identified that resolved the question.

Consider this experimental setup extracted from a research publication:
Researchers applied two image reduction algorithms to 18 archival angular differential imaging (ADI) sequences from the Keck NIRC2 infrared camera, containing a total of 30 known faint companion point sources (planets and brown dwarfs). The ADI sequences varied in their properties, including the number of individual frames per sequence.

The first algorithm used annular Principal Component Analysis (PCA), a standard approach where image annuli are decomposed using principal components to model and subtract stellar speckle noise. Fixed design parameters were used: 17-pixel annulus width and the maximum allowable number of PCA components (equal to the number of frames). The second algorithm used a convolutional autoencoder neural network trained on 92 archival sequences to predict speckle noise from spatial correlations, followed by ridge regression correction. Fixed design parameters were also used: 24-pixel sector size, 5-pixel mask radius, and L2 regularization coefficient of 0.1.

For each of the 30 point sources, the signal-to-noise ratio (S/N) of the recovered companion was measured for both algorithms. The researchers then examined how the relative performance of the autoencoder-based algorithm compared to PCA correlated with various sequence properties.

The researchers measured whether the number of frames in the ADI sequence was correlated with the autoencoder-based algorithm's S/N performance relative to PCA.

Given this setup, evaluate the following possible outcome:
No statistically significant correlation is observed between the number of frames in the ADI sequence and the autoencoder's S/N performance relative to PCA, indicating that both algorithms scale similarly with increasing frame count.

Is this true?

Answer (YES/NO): NO